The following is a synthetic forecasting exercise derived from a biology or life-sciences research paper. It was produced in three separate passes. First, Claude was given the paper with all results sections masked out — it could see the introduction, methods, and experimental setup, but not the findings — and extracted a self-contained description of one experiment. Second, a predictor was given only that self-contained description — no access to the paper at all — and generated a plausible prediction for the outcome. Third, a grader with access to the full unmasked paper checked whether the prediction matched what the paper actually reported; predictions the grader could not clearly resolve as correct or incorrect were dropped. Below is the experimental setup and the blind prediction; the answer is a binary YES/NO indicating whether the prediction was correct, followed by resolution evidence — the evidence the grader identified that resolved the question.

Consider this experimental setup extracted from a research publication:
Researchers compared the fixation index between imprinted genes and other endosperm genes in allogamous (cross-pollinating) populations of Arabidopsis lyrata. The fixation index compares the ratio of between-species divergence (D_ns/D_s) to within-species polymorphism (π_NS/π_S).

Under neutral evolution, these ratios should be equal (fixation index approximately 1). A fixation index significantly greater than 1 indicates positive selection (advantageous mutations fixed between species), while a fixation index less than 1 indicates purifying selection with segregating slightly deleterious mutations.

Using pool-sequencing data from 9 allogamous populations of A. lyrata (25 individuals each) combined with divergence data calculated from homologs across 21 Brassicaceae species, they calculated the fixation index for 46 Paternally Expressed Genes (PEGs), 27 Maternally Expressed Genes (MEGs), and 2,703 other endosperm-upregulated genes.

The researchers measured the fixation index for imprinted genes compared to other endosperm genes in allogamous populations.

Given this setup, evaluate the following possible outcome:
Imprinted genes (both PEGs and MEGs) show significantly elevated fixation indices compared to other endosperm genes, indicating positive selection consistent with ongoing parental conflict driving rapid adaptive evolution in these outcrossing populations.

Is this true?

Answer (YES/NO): NO